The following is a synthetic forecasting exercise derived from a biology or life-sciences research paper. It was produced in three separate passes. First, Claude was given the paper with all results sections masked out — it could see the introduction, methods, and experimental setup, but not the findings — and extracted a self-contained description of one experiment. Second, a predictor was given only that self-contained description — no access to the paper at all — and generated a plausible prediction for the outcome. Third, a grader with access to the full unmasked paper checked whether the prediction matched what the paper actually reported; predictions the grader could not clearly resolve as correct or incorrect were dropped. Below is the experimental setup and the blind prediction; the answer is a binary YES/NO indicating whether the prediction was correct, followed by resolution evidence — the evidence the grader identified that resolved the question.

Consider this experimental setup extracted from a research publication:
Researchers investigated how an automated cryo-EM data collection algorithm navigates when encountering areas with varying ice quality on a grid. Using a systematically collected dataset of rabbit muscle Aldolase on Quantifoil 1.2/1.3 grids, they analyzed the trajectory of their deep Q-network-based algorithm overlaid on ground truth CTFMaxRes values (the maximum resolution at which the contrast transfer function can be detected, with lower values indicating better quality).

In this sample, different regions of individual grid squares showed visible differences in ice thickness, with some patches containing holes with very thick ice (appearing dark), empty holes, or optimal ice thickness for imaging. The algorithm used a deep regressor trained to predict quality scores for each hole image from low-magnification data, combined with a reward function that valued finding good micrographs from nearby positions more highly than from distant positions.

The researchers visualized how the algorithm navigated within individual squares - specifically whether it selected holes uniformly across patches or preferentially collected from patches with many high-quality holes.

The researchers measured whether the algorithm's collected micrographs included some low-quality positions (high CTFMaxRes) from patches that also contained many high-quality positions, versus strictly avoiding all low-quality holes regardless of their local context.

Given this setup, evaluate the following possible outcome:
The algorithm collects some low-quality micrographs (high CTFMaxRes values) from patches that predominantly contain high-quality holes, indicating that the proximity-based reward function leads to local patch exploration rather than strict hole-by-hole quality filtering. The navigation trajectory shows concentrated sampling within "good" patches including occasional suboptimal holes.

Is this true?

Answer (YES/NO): YES